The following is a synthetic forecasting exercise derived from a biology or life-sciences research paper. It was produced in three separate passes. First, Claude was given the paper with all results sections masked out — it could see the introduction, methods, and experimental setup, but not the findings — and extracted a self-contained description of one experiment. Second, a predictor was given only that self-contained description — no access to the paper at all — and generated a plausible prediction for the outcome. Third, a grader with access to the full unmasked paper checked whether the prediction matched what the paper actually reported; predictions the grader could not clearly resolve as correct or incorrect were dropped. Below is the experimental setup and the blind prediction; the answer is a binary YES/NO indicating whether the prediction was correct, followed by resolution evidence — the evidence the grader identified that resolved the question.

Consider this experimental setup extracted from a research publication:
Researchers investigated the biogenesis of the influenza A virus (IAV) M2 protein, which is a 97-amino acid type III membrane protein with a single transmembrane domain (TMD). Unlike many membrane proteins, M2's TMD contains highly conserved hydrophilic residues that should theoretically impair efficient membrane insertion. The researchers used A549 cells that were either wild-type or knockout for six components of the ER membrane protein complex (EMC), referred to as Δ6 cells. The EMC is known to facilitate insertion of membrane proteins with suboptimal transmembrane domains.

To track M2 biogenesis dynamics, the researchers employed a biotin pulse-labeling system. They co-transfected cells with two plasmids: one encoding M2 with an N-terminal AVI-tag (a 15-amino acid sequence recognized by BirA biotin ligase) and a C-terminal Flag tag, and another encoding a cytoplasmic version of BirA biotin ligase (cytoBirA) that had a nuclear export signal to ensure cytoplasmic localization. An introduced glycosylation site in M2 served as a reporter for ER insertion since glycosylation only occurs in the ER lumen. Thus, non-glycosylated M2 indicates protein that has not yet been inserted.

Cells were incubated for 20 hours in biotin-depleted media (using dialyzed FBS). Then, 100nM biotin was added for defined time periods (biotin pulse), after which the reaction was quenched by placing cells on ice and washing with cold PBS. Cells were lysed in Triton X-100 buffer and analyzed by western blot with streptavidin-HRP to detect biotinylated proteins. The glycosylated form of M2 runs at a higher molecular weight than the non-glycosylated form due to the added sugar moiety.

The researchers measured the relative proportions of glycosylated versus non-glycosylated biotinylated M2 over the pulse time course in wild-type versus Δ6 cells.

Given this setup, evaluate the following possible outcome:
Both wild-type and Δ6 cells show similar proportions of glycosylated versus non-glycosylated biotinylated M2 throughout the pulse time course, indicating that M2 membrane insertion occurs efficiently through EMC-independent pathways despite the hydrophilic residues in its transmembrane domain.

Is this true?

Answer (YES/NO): NO